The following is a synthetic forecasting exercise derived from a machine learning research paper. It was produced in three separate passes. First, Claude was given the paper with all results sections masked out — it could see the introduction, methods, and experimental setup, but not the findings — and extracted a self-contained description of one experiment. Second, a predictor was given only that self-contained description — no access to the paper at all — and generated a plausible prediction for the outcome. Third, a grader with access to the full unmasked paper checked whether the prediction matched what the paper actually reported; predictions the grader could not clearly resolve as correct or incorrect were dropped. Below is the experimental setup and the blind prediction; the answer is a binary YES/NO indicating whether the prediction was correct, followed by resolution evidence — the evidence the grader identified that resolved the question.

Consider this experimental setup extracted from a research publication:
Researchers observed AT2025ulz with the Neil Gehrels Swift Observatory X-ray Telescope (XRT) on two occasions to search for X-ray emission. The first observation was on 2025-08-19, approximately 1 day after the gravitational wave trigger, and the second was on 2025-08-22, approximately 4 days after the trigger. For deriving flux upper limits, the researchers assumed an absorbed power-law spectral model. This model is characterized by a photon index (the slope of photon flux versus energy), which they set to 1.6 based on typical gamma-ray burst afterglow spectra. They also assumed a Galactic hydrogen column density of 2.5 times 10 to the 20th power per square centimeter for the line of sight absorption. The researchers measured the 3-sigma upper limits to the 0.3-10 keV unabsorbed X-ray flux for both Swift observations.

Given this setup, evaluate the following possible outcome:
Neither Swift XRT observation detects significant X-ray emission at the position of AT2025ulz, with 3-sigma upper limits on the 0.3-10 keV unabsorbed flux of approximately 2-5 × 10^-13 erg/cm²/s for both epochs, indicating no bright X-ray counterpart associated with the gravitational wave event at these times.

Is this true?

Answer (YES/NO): NO